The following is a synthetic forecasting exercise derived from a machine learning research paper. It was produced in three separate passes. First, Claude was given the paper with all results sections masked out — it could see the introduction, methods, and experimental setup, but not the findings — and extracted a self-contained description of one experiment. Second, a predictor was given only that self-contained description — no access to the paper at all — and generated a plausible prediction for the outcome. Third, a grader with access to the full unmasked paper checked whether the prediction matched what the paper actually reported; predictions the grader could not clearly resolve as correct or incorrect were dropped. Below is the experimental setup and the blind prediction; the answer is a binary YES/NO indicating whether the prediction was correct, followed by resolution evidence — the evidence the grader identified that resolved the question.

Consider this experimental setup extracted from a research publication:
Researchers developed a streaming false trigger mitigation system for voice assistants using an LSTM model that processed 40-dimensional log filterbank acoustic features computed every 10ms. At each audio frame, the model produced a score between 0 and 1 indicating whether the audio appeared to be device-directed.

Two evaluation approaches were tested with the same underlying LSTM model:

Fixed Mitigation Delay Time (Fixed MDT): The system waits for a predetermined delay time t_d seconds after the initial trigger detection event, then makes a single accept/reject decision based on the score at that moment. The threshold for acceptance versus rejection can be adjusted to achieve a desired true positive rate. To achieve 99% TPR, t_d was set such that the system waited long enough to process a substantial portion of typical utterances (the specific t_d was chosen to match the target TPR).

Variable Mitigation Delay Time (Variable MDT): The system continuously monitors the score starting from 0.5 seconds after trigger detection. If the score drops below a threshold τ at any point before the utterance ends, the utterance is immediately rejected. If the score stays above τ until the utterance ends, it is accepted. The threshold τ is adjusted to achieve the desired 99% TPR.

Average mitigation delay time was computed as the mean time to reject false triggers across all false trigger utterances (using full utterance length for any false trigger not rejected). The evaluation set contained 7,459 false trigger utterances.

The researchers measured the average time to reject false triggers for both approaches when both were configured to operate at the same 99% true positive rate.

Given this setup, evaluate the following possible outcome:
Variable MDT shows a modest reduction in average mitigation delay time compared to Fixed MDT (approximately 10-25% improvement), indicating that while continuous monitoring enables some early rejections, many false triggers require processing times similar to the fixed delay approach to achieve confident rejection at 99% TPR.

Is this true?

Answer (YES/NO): NO